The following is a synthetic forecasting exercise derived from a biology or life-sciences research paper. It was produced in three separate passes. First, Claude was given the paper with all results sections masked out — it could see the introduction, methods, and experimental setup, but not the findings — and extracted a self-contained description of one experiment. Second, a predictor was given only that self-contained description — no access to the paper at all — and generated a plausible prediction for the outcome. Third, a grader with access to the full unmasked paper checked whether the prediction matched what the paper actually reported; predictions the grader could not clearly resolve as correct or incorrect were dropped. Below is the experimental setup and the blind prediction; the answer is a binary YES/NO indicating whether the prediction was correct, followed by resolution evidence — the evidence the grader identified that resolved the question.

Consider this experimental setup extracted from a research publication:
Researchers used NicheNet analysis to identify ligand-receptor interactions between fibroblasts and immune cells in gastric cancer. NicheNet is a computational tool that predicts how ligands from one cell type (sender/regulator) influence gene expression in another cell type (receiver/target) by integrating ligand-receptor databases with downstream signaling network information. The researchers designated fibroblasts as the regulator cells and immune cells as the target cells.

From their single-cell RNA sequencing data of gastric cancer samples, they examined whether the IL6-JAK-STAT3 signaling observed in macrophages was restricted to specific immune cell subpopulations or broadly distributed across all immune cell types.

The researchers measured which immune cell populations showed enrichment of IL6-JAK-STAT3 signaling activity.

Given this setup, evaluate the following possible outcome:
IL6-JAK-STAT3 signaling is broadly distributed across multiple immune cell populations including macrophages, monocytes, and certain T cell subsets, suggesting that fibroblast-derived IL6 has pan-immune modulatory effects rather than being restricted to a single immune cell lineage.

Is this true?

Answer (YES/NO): NO